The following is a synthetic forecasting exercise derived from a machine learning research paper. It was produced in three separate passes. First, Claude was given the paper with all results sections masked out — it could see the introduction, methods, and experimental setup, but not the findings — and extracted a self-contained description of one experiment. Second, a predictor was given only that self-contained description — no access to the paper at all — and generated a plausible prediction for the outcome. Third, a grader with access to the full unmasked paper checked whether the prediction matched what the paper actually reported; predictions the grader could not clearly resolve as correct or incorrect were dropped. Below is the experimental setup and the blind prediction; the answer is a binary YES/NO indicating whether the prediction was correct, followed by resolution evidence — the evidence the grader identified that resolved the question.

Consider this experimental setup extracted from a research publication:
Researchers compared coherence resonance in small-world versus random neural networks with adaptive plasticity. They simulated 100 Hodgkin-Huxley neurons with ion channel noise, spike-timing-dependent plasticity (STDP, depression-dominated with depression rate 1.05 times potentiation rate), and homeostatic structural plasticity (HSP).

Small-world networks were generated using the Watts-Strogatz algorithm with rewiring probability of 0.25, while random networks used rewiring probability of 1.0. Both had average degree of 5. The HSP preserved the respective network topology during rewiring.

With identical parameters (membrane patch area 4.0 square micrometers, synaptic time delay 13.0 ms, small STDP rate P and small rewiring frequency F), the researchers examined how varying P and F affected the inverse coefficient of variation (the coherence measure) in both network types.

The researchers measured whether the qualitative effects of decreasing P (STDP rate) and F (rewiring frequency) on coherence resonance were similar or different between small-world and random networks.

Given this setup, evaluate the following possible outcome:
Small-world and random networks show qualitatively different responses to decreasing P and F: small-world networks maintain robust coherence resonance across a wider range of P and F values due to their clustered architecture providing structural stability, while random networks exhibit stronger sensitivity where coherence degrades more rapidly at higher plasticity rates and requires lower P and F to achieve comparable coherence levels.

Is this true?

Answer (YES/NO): NO